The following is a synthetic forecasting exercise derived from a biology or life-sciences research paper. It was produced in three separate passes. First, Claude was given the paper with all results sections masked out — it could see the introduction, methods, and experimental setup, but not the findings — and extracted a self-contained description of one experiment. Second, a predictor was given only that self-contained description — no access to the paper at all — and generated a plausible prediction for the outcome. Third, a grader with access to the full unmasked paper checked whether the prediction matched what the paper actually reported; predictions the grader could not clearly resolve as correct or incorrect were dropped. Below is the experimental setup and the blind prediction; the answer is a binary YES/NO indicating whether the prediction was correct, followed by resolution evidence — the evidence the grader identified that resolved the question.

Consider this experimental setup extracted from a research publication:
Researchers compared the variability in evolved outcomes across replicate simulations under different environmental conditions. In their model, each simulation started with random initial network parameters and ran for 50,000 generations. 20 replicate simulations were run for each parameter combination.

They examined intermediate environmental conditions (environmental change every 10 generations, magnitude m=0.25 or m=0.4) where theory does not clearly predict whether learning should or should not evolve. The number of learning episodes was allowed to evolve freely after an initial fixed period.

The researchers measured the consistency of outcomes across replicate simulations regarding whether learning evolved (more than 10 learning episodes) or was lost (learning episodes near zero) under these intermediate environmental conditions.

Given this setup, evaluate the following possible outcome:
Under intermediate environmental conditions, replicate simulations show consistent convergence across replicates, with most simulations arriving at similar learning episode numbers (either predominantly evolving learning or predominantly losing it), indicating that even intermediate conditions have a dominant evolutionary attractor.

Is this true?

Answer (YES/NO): NO